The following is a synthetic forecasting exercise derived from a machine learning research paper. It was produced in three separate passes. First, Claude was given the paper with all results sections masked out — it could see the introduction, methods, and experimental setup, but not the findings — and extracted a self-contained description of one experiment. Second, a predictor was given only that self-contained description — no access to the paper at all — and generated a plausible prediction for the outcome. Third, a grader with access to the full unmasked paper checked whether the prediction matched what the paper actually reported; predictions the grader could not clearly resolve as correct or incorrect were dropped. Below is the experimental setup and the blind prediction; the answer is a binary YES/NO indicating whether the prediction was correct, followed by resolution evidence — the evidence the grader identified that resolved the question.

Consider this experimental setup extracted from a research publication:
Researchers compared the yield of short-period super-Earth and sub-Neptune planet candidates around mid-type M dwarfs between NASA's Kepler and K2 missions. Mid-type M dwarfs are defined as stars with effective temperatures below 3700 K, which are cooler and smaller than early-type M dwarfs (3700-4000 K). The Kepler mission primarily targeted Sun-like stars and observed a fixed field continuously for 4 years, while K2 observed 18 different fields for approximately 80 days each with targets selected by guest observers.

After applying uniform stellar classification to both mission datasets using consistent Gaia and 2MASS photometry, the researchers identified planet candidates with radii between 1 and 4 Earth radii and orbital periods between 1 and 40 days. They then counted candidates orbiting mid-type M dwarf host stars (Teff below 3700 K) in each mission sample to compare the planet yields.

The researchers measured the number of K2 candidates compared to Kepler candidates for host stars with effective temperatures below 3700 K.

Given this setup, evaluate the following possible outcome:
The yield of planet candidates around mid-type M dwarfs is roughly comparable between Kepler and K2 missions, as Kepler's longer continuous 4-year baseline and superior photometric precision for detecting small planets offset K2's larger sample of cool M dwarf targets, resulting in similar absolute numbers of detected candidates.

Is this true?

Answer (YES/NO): NO